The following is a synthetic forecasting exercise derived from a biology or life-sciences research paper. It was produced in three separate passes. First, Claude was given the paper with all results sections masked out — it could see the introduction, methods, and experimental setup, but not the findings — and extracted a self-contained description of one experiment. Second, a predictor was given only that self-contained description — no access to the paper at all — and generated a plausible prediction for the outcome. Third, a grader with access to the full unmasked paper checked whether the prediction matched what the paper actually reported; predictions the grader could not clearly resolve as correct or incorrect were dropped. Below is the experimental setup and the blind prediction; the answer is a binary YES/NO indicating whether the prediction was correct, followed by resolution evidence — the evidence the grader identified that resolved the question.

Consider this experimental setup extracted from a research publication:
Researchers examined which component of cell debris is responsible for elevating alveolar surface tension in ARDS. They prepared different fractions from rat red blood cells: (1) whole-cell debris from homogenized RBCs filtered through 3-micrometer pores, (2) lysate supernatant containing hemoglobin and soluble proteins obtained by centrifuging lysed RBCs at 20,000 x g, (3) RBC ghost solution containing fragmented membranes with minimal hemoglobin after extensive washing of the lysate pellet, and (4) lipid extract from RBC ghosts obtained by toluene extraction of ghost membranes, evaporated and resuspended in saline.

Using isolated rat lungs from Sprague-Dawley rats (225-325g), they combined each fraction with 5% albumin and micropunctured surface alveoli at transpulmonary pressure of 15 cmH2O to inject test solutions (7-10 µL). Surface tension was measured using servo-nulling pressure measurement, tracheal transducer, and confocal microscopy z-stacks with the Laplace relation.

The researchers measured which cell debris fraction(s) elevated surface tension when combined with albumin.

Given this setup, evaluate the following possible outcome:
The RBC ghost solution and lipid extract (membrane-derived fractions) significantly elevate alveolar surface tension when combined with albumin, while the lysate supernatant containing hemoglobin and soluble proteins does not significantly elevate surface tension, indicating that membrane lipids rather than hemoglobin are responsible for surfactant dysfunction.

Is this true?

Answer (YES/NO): NO